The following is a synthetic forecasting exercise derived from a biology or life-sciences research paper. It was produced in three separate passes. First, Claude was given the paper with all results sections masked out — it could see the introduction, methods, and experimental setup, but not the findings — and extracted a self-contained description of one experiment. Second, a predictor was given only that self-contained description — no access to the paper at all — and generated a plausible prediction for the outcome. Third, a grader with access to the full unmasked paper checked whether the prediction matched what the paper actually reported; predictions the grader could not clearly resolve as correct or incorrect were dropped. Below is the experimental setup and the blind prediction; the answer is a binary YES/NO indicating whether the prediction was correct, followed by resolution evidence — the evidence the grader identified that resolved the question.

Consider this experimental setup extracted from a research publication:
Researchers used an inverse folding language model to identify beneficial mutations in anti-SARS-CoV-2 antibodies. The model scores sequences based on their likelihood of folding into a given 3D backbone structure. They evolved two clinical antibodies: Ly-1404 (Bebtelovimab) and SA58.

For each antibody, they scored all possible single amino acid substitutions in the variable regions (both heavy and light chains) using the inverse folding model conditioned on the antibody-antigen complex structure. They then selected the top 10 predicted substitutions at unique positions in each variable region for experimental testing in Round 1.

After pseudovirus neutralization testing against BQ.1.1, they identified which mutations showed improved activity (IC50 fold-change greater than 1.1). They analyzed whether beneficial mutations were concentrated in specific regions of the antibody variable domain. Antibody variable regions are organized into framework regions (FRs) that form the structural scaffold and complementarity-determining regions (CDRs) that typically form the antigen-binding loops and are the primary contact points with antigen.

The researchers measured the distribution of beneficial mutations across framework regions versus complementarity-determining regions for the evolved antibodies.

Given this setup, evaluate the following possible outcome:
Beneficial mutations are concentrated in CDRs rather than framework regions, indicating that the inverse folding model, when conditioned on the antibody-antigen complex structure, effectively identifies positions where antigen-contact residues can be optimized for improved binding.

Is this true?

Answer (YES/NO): NO